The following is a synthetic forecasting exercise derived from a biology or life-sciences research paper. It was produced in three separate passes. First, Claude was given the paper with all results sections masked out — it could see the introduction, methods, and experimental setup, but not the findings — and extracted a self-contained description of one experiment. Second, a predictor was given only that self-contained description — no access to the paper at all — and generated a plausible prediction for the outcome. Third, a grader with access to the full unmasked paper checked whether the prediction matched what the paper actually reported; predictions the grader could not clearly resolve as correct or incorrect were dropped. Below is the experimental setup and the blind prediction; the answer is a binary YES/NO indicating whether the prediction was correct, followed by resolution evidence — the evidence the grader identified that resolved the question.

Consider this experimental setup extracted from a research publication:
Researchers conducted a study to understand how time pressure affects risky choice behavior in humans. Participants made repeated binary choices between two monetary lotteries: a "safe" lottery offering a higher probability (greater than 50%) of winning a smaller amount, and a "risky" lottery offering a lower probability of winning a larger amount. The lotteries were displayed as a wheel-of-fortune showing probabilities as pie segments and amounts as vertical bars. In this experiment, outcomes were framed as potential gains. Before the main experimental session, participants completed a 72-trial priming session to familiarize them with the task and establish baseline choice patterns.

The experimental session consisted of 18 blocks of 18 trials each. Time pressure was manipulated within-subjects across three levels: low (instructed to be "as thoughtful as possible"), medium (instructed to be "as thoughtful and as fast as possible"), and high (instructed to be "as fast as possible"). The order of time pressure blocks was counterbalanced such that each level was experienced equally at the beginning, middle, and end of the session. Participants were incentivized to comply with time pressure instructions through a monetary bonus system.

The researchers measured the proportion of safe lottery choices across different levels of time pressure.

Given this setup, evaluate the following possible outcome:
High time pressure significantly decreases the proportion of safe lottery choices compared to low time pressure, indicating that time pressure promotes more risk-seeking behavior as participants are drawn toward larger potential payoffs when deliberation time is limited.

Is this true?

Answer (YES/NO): NO